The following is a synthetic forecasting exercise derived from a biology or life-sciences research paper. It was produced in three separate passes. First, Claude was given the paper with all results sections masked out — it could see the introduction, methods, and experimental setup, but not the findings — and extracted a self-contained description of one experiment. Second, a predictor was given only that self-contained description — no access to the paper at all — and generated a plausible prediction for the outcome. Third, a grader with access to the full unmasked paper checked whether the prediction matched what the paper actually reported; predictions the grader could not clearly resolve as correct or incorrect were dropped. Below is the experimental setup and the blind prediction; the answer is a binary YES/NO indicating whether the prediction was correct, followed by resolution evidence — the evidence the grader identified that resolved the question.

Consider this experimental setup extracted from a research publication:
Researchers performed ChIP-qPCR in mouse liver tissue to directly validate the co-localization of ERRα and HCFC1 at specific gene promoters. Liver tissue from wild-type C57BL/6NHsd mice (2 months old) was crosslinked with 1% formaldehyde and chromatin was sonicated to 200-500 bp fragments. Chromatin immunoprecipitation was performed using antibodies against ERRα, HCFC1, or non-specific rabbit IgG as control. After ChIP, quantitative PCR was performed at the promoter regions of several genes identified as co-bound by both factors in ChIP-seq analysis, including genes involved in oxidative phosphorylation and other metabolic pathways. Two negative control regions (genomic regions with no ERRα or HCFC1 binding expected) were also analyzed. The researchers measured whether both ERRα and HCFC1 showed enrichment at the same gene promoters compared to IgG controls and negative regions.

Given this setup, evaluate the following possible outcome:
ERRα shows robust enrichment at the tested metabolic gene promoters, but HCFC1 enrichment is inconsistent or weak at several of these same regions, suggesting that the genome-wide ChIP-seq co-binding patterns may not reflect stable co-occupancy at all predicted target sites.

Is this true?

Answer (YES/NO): NO